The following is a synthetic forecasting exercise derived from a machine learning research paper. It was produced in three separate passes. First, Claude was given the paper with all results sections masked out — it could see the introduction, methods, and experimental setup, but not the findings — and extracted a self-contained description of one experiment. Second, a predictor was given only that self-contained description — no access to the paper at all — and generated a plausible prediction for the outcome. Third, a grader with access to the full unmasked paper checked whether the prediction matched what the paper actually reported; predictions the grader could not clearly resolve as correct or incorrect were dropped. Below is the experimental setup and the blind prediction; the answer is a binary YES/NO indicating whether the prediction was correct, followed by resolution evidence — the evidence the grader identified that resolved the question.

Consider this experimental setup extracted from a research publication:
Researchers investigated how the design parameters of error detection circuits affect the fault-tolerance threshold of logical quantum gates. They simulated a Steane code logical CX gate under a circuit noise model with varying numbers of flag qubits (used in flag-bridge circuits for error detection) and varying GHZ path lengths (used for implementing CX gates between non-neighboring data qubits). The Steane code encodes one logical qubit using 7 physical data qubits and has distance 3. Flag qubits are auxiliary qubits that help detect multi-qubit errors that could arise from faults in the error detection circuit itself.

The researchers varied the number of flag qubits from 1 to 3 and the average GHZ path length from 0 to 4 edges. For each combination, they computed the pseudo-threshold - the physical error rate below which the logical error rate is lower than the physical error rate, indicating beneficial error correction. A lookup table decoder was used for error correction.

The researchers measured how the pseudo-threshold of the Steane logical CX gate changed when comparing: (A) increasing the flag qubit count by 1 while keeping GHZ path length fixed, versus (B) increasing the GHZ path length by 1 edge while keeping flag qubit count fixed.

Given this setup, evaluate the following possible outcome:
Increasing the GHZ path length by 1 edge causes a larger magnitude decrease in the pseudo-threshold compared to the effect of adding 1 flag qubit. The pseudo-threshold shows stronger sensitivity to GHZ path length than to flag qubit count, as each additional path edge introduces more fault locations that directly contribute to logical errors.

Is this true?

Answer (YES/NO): NO